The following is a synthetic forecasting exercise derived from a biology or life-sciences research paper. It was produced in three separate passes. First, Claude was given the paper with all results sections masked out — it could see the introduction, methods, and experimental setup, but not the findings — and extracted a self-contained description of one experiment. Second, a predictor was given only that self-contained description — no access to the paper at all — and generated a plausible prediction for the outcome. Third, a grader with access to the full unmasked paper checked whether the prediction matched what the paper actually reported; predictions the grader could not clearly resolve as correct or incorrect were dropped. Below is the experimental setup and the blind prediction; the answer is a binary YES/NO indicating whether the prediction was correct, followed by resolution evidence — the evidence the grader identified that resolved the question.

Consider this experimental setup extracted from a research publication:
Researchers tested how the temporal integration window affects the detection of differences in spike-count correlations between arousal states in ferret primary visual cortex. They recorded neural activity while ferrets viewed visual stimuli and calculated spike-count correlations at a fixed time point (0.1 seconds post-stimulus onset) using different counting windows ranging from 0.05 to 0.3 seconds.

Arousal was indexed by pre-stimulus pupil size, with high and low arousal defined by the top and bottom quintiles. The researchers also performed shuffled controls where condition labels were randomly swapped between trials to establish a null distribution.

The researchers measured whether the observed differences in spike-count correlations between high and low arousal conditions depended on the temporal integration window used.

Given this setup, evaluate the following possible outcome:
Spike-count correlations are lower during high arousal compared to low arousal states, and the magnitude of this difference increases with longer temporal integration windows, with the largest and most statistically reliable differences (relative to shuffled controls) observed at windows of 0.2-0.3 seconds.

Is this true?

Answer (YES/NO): NO